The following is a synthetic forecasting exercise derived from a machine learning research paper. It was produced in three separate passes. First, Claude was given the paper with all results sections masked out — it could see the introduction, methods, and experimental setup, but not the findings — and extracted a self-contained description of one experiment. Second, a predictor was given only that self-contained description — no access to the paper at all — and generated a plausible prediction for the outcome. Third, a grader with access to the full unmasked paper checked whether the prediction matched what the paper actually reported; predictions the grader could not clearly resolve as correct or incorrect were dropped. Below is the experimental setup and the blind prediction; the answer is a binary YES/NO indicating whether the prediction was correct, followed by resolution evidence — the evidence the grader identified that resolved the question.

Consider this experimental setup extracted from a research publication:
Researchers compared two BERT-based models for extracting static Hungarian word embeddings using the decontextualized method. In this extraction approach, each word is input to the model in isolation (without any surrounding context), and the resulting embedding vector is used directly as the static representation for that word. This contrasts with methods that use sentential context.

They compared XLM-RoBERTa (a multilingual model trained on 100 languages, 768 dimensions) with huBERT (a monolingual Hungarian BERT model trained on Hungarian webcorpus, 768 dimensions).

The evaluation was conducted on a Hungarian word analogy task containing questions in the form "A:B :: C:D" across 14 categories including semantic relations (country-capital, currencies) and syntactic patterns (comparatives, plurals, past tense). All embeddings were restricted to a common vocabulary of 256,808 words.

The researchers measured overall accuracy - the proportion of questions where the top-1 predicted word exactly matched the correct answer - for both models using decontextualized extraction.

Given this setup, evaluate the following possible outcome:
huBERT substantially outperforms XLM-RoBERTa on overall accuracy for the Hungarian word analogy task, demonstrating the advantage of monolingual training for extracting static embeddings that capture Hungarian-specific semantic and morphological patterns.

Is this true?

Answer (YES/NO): YES